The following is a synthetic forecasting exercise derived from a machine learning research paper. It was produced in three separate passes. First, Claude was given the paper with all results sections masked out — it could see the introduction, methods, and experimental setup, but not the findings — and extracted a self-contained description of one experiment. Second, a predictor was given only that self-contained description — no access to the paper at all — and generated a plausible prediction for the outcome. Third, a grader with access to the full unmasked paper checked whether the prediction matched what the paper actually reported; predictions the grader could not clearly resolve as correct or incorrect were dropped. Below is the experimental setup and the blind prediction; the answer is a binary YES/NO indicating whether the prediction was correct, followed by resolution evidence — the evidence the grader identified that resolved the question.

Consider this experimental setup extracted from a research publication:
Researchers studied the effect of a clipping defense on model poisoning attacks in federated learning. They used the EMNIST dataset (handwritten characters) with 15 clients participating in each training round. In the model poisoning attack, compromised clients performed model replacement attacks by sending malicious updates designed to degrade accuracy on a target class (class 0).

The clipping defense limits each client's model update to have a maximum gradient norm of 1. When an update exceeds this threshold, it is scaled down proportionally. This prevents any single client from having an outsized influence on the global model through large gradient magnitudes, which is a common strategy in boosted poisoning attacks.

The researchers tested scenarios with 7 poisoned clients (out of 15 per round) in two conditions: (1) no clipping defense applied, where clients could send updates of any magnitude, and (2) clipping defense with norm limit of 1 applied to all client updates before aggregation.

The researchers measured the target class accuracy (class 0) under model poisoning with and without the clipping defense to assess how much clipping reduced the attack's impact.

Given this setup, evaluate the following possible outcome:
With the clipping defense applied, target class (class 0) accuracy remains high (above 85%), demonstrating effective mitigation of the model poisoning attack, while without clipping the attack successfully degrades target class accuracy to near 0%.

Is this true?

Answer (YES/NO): NO